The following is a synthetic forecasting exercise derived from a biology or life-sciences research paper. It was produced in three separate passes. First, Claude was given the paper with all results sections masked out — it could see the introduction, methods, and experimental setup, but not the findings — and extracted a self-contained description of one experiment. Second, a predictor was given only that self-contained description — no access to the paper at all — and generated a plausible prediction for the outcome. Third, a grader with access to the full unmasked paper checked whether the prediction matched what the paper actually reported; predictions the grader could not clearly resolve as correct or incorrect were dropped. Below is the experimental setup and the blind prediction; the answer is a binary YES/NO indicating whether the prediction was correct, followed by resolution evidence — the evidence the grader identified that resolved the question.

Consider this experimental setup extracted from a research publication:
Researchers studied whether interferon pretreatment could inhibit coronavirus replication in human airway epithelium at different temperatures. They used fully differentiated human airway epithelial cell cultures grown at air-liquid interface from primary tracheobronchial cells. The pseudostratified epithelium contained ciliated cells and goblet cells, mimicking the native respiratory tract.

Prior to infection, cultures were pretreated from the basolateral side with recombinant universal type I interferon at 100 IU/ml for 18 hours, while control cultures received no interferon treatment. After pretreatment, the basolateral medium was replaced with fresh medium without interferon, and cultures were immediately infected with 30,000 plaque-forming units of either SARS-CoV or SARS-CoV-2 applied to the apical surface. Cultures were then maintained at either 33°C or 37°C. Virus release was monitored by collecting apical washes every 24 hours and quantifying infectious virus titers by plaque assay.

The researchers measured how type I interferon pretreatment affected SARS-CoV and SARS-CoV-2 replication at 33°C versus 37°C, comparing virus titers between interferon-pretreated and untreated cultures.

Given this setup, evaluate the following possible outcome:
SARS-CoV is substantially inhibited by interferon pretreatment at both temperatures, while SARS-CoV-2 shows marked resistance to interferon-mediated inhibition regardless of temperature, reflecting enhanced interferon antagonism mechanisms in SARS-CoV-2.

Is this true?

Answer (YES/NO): NO